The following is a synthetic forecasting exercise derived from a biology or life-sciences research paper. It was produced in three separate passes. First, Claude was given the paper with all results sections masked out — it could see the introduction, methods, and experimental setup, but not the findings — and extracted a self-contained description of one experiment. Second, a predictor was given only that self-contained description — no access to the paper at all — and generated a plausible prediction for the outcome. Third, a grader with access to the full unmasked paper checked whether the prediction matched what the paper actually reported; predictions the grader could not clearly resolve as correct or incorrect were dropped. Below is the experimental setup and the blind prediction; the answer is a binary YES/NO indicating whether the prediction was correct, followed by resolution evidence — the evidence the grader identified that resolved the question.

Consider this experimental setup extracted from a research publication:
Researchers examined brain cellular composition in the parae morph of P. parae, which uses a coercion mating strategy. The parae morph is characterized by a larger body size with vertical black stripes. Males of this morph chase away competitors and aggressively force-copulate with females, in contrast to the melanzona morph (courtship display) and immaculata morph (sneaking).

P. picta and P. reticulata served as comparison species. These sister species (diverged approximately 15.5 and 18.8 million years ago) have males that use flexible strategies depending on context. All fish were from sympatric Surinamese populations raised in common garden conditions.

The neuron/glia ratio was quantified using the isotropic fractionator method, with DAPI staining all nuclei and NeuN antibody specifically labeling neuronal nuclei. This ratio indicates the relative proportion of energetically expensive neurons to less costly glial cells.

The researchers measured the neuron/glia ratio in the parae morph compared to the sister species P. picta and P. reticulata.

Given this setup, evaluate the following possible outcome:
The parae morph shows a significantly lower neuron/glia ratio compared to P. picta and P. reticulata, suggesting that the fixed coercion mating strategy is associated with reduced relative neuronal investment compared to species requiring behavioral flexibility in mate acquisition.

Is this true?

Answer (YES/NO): NO